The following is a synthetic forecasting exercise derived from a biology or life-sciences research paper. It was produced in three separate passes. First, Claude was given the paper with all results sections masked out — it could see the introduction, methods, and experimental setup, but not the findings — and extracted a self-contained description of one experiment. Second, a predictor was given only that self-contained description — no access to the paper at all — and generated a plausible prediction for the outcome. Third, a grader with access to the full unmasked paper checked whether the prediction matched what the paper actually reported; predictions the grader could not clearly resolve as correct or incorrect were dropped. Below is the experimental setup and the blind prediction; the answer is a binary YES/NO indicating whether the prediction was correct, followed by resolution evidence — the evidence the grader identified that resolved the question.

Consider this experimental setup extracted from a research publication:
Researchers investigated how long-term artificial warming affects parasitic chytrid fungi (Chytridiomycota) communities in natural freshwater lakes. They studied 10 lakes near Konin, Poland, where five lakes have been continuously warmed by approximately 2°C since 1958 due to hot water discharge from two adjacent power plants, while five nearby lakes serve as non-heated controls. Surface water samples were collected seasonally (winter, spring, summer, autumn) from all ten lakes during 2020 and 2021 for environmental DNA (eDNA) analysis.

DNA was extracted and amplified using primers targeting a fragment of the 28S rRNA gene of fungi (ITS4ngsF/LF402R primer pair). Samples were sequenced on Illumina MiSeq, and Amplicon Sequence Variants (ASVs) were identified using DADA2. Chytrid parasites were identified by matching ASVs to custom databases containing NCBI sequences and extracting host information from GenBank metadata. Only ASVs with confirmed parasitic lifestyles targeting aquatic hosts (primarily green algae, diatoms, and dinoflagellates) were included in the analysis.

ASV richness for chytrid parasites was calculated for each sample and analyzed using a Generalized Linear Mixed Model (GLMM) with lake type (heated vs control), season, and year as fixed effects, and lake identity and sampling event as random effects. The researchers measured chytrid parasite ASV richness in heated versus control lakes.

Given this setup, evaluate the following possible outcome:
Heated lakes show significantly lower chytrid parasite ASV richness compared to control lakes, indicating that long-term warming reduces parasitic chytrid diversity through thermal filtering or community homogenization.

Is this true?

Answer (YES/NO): NO